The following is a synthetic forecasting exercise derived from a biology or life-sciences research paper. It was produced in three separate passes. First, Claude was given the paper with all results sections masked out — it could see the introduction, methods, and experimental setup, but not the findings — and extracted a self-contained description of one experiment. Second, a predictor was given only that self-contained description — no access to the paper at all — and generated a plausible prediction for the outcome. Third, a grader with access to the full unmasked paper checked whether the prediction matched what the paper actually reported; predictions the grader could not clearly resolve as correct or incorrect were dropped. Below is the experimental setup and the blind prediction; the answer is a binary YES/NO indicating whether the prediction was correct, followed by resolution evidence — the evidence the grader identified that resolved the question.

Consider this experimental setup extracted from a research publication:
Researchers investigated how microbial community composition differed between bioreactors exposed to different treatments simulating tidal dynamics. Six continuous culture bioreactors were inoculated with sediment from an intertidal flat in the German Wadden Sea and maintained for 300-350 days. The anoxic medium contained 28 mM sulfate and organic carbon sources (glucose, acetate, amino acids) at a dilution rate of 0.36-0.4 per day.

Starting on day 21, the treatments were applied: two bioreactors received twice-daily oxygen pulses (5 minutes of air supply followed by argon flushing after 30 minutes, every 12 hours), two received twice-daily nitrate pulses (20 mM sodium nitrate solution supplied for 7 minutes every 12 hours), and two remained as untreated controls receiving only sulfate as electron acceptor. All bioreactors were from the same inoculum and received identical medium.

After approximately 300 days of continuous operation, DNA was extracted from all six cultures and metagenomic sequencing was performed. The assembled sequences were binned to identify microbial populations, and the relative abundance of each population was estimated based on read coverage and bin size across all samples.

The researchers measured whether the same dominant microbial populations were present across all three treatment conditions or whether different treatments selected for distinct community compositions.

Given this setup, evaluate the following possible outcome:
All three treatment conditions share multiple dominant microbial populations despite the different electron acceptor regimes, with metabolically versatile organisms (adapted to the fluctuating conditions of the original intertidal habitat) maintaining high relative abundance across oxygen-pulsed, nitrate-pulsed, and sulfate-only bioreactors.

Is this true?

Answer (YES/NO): NO